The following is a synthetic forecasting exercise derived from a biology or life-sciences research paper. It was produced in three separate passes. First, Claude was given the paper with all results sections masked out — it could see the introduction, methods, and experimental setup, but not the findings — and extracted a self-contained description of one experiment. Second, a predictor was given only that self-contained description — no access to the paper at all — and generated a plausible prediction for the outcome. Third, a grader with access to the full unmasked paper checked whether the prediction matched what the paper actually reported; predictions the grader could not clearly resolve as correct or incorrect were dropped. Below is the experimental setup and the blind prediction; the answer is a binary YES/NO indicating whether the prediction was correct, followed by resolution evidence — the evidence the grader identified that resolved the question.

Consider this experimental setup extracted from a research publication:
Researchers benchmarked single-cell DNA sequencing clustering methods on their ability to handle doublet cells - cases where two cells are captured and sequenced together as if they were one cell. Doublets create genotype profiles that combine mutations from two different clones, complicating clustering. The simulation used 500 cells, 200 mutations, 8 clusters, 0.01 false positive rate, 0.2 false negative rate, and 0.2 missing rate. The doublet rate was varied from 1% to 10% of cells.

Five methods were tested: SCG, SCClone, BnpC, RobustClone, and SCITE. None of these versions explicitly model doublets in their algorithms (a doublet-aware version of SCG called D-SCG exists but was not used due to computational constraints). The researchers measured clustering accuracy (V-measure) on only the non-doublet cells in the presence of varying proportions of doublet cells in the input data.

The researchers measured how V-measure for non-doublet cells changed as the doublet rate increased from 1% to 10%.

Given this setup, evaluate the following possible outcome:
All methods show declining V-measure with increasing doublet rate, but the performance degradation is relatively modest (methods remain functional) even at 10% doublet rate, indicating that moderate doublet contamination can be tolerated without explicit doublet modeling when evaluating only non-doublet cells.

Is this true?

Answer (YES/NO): NO